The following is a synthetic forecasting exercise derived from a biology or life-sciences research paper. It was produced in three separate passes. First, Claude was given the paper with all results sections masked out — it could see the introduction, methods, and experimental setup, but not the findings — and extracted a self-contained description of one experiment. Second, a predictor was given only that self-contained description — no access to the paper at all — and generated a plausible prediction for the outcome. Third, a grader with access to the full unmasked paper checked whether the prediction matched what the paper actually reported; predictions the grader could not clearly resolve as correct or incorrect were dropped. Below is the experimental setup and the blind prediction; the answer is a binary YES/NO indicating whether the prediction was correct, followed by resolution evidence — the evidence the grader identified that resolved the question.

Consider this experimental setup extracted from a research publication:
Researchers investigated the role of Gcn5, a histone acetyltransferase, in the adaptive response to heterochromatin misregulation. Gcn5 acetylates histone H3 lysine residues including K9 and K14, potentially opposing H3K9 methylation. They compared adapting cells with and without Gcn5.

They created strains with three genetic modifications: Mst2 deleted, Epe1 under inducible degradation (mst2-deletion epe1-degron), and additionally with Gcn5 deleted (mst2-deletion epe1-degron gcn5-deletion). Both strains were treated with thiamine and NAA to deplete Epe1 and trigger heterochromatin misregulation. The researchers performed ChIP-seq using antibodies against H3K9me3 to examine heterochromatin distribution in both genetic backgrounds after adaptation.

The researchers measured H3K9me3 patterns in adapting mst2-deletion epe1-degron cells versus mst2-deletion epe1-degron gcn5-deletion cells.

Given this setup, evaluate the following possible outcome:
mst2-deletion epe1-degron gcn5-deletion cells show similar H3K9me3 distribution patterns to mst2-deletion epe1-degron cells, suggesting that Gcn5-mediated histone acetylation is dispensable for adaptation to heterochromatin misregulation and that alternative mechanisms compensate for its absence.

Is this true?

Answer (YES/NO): NO